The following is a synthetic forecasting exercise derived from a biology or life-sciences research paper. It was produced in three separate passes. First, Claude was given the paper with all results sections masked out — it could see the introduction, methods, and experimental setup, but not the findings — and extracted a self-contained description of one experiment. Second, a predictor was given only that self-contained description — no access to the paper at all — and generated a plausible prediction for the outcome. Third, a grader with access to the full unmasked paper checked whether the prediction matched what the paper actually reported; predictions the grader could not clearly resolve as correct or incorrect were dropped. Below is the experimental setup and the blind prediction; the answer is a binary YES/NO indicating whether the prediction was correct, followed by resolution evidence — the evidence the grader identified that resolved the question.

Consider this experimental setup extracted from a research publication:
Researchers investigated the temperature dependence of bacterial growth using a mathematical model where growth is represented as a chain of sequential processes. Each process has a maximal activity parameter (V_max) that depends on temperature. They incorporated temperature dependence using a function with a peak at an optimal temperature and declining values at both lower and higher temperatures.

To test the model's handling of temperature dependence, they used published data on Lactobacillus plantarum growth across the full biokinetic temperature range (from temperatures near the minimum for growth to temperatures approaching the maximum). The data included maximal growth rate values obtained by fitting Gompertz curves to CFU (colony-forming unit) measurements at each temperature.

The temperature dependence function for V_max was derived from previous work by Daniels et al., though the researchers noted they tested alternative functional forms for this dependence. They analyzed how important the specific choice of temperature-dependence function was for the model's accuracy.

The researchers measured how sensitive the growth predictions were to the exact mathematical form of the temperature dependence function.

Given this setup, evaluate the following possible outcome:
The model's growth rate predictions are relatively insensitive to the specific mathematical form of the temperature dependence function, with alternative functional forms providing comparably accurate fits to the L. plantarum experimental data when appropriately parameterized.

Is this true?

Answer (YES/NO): YES